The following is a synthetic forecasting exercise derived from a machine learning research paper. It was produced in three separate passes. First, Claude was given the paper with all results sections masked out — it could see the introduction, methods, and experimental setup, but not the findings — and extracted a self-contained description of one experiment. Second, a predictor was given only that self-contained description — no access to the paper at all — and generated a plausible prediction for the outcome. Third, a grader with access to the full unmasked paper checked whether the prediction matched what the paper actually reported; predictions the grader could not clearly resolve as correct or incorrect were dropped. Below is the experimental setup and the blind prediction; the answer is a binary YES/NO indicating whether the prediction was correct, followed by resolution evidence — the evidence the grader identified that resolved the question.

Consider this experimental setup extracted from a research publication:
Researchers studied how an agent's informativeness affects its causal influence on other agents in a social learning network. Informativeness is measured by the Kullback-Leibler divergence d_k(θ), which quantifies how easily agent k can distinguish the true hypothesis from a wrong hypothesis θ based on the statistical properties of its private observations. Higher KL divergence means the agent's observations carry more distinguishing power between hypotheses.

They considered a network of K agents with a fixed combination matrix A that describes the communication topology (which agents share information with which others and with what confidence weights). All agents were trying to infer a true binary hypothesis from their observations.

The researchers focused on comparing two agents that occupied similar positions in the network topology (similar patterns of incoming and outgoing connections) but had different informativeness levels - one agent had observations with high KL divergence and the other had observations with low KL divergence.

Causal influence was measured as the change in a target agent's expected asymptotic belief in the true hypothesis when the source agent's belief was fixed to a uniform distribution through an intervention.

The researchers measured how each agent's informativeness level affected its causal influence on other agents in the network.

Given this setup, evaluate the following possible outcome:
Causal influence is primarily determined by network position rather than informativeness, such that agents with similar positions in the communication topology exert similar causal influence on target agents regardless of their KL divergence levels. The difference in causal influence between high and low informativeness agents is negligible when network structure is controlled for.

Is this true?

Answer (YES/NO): YES